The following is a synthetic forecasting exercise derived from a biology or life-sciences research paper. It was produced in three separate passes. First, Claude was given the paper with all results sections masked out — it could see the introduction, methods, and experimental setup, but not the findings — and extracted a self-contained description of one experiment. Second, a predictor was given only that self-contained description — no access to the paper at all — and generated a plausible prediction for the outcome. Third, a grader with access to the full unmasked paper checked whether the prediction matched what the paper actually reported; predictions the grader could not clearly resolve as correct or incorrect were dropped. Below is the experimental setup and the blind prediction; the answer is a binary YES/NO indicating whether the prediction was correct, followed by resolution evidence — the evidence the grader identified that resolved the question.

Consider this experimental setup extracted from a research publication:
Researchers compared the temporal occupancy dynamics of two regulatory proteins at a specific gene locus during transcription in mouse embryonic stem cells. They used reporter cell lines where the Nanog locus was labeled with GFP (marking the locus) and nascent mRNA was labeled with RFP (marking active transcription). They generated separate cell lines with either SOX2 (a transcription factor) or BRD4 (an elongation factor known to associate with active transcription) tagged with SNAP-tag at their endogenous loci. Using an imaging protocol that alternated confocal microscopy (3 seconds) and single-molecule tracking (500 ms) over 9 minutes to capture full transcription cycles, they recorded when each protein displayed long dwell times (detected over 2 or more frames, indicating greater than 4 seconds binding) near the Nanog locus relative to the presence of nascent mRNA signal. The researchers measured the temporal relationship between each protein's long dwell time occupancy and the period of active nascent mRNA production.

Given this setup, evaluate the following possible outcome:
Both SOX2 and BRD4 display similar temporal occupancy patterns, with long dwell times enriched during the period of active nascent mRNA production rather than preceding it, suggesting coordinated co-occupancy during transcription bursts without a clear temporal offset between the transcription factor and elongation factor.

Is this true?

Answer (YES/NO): NO